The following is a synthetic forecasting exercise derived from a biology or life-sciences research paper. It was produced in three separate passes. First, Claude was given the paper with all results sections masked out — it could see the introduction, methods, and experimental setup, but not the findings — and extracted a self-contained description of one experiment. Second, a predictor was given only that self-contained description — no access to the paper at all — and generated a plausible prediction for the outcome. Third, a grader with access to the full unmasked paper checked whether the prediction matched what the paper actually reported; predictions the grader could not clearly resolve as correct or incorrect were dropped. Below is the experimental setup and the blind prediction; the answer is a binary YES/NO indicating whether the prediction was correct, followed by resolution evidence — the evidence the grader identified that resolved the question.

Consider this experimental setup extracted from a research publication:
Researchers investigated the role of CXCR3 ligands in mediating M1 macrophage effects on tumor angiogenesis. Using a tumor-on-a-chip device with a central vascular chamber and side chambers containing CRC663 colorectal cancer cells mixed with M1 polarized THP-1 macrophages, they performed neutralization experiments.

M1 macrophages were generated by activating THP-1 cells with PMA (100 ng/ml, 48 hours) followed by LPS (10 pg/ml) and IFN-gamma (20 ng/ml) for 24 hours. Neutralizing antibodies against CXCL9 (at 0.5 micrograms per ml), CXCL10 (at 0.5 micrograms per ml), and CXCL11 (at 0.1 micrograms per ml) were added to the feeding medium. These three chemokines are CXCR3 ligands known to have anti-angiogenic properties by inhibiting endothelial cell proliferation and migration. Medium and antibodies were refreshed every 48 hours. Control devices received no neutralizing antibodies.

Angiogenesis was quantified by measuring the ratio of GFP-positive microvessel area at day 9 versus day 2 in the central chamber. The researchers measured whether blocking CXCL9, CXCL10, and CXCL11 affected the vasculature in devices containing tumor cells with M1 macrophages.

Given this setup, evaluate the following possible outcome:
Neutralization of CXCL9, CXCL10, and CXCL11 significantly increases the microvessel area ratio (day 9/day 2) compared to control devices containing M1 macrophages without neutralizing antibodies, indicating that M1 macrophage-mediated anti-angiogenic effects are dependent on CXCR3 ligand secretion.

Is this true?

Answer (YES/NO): YES